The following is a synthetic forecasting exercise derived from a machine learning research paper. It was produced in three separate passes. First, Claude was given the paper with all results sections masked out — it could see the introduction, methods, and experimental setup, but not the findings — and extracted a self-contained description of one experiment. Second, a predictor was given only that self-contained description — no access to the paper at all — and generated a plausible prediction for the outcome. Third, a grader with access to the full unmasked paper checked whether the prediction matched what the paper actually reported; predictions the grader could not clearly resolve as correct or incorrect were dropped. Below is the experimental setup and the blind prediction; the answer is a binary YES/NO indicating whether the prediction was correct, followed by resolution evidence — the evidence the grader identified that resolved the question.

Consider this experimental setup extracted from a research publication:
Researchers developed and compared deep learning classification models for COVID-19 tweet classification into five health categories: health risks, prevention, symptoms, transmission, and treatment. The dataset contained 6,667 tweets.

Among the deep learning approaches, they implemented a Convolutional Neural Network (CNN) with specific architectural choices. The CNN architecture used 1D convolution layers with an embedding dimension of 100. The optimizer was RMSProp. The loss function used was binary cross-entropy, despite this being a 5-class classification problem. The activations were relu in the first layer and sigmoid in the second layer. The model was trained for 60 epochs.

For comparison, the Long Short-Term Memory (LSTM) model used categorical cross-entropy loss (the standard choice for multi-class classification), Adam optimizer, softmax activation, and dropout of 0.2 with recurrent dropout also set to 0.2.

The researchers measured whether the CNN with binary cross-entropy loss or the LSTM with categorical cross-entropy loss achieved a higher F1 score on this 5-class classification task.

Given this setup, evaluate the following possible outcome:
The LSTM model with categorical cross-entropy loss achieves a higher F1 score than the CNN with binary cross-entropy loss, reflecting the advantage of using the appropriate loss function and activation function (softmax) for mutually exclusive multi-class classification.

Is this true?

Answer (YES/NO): NO